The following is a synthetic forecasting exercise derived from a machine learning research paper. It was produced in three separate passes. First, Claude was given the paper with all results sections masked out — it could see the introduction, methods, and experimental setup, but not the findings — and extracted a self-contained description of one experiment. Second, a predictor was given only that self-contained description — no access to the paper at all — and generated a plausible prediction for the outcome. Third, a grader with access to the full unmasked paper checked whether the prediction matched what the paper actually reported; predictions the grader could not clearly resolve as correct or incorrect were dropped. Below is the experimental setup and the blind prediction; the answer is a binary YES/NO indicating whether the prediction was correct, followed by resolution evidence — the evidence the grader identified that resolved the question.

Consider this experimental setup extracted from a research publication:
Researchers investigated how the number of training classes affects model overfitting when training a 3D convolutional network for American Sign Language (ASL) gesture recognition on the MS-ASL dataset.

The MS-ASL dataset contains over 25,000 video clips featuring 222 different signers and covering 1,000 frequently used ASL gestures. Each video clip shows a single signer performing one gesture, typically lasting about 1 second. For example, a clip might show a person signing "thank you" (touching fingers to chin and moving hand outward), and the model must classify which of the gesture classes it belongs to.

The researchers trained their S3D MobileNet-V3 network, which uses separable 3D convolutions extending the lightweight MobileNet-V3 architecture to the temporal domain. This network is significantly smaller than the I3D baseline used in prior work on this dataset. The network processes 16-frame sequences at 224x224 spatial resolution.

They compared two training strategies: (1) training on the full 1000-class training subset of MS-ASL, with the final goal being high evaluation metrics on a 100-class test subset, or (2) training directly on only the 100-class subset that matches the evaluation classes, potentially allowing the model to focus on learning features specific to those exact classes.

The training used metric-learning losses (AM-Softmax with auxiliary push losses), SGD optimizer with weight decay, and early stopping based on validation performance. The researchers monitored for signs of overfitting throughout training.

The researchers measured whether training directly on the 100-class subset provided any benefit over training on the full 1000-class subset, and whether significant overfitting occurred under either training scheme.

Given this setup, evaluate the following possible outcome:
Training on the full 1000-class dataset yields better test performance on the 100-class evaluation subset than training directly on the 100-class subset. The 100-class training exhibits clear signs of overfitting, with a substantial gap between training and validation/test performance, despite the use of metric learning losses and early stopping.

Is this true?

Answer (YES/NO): YES